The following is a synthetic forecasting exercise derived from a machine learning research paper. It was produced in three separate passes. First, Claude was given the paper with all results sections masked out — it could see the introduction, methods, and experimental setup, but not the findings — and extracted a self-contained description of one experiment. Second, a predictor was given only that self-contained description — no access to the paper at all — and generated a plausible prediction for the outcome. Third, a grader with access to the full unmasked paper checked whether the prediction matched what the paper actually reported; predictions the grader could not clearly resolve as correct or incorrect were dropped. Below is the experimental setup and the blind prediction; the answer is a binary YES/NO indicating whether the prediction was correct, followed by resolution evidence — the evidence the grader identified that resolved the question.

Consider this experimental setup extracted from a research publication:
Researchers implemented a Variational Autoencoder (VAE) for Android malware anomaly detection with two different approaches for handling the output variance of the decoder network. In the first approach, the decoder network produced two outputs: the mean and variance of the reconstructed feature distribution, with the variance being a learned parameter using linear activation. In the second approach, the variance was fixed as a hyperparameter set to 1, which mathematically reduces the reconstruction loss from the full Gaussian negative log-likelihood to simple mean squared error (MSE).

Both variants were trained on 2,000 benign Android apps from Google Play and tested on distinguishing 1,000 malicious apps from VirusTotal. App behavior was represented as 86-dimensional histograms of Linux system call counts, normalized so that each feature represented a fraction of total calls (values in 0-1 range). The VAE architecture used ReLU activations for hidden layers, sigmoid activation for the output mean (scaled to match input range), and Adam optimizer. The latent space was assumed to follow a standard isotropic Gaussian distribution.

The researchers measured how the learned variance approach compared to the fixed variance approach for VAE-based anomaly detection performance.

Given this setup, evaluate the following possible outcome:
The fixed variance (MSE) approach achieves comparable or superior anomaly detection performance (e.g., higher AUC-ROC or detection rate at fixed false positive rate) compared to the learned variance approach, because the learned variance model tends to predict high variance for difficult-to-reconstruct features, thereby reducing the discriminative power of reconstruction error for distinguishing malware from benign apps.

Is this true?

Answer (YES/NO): YES